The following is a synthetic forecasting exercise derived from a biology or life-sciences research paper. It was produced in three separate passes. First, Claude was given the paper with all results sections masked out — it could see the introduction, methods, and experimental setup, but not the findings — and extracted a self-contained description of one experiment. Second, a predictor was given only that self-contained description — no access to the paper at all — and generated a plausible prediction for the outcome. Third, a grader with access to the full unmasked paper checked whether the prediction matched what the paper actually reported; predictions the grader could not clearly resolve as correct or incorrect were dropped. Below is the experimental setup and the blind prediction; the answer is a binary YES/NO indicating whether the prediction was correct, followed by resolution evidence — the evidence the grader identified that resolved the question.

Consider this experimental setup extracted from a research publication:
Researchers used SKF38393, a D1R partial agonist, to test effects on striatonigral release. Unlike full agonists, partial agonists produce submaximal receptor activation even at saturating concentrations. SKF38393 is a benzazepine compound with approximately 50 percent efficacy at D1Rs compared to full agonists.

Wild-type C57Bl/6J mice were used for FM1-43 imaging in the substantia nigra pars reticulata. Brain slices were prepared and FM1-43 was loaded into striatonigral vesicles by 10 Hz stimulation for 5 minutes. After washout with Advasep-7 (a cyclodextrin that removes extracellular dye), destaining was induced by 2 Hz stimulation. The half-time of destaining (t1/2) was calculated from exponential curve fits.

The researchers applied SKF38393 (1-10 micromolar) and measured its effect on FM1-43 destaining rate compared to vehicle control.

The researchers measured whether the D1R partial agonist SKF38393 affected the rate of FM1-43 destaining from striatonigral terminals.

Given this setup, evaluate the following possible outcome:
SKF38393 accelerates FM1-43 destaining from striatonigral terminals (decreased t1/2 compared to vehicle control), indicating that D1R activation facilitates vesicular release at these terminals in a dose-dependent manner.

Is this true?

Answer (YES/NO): NO